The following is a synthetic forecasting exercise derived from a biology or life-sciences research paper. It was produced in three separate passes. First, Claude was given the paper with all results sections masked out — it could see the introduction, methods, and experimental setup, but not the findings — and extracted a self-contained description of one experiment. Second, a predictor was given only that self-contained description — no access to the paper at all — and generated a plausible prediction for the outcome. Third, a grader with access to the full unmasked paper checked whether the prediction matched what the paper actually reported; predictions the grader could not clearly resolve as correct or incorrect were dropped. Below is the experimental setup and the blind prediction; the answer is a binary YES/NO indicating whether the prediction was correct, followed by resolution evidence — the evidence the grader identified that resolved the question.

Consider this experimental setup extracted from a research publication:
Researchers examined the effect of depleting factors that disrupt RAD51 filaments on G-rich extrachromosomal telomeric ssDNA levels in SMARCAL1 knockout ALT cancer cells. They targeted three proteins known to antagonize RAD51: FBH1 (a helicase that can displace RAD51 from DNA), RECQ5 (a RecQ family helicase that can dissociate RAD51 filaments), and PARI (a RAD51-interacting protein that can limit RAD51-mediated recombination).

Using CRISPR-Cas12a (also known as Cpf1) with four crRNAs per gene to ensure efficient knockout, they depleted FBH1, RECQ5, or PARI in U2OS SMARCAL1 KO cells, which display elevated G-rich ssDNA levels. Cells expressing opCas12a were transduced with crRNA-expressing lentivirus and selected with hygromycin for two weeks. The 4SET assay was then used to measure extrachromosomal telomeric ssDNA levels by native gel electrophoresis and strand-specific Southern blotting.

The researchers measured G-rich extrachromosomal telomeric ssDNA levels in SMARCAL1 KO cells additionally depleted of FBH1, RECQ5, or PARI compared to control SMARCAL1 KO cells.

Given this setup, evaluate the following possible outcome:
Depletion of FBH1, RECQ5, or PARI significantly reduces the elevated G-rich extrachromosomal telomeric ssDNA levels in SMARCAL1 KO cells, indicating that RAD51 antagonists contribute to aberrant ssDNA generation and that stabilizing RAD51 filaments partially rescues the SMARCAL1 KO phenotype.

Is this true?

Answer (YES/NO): NO